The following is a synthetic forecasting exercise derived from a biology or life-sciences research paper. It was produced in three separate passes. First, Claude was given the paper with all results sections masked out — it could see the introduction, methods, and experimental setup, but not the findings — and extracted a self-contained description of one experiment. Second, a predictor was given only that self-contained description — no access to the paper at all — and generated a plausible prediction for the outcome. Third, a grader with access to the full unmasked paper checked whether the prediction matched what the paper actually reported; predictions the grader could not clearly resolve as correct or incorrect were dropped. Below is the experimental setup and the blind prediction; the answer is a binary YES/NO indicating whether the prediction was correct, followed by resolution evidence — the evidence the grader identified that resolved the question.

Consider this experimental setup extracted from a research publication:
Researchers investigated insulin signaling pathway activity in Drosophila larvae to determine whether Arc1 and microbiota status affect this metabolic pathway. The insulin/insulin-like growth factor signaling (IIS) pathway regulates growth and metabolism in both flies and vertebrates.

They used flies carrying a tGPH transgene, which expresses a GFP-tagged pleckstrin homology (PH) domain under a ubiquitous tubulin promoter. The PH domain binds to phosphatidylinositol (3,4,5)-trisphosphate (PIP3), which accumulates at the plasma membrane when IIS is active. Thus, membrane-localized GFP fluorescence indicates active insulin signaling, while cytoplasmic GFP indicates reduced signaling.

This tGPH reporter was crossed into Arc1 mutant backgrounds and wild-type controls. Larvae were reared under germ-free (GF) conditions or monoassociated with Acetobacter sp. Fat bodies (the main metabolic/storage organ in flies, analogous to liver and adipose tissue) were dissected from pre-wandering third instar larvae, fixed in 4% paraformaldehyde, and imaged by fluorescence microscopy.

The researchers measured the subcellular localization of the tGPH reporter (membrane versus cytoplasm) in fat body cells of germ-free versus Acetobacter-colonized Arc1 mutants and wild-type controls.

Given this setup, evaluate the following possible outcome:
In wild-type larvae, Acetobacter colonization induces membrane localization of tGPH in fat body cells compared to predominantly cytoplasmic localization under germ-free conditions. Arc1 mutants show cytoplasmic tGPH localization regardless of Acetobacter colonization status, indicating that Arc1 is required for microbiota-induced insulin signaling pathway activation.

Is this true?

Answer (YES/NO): NO